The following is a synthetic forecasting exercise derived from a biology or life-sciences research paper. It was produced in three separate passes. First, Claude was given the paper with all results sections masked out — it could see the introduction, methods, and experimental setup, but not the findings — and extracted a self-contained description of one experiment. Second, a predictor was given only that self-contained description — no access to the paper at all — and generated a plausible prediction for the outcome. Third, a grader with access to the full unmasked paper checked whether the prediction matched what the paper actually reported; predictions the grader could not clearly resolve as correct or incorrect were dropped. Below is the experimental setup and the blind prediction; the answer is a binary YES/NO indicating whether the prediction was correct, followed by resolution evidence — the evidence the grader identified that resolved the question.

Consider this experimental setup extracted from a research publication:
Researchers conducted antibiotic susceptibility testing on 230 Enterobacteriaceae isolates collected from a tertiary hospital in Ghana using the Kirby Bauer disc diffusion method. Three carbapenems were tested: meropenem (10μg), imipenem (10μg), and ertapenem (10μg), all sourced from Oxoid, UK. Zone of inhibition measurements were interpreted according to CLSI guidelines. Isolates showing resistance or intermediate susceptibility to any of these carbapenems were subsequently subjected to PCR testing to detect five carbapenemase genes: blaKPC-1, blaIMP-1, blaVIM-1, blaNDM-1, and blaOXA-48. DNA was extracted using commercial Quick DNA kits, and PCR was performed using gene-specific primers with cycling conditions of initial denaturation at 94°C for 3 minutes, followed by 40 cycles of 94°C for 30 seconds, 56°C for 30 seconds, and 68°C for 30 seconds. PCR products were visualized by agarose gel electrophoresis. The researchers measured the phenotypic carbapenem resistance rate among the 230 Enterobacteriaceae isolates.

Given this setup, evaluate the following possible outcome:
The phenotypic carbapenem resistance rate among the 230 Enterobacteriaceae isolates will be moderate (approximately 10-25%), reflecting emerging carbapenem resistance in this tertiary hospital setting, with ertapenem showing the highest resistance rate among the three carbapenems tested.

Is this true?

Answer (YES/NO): NO